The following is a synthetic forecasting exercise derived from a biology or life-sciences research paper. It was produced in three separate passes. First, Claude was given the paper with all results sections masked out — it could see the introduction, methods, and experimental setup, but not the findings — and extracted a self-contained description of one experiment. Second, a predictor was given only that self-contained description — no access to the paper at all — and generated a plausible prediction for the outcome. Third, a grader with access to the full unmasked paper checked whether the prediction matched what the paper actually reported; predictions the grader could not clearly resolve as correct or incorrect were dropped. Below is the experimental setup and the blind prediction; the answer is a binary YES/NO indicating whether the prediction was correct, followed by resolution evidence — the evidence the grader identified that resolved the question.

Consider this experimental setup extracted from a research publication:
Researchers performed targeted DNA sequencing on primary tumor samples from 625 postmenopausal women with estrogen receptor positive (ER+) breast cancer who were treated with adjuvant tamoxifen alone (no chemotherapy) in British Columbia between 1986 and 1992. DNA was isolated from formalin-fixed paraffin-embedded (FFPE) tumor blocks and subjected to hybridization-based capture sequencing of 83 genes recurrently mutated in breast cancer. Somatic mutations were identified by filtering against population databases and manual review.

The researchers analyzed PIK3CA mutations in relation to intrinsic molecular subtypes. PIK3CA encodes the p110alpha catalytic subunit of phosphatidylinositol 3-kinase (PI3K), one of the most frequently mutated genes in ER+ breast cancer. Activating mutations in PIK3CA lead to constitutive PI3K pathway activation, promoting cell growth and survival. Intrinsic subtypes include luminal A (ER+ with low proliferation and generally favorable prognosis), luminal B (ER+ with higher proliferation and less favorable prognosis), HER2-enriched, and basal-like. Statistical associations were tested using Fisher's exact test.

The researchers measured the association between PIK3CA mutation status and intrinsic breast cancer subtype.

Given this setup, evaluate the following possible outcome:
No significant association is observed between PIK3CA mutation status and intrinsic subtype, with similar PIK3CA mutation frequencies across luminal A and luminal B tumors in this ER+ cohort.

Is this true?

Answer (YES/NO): NO